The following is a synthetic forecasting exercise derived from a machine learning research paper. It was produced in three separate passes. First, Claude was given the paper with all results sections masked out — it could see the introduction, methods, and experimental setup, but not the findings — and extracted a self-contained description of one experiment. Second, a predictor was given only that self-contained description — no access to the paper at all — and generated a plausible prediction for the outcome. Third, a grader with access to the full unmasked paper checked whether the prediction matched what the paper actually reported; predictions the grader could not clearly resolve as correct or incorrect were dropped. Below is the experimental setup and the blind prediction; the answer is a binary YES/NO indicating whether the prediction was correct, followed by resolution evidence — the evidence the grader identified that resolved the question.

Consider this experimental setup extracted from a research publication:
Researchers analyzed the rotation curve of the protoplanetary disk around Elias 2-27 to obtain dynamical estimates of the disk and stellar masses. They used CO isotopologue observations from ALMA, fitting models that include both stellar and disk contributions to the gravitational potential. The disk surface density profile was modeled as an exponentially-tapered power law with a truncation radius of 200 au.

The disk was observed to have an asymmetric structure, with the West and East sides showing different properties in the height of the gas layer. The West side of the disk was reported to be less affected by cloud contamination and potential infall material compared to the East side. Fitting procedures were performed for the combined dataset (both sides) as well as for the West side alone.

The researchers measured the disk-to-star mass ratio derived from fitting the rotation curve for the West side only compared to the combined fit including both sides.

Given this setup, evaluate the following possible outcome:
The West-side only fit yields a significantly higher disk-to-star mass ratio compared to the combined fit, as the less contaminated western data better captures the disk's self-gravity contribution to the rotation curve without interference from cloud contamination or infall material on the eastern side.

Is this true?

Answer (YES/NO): YES